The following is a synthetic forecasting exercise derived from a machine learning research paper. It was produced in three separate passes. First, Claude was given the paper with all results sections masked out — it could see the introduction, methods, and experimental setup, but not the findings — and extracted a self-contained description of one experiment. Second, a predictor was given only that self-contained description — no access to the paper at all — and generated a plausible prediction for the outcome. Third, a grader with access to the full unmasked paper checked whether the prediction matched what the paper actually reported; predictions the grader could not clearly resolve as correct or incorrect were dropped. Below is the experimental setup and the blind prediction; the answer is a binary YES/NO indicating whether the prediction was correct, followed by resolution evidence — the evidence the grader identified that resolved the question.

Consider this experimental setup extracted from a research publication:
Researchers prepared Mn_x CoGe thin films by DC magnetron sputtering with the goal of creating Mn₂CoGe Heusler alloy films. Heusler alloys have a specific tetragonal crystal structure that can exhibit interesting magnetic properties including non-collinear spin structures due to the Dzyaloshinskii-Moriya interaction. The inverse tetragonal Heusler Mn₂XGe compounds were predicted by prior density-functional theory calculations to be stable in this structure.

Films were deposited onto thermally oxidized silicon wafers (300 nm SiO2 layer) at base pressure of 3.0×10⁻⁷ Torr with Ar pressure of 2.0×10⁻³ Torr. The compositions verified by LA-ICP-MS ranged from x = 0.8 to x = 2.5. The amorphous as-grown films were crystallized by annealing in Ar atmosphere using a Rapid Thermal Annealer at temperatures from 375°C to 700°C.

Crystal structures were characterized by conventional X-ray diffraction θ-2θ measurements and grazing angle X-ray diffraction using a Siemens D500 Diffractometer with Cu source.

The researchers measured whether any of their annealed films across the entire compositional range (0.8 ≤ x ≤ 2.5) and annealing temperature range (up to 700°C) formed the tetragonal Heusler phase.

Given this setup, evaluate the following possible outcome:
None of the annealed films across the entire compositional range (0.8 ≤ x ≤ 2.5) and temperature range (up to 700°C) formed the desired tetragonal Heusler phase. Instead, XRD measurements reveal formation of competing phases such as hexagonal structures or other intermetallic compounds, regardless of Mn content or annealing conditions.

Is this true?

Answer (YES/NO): YES